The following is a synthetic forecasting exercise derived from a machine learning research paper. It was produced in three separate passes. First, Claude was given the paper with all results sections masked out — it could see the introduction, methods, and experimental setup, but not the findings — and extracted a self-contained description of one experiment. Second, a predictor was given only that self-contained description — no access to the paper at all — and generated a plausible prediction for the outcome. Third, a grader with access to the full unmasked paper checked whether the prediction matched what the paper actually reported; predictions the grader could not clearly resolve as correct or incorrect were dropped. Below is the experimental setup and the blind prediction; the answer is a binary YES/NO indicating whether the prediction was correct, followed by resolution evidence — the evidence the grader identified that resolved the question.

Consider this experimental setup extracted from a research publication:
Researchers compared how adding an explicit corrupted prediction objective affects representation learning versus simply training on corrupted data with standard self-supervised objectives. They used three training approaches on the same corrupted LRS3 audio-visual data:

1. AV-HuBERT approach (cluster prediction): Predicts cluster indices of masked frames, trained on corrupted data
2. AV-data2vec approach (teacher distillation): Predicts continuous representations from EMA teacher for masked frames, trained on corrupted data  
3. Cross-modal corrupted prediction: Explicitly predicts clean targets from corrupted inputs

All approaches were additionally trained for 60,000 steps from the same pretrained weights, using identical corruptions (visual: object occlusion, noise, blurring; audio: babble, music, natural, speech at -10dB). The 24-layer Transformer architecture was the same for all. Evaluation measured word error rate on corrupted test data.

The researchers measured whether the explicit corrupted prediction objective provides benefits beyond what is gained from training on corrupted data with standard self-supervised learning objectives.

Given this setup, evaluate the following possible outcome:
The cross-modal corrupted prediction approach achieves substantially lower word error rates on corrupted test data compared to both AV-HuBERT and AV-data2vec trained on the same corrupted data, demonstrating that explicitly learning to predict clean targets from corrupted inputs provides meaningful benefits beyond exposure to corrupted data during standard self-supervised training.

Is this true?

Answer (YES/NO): YES